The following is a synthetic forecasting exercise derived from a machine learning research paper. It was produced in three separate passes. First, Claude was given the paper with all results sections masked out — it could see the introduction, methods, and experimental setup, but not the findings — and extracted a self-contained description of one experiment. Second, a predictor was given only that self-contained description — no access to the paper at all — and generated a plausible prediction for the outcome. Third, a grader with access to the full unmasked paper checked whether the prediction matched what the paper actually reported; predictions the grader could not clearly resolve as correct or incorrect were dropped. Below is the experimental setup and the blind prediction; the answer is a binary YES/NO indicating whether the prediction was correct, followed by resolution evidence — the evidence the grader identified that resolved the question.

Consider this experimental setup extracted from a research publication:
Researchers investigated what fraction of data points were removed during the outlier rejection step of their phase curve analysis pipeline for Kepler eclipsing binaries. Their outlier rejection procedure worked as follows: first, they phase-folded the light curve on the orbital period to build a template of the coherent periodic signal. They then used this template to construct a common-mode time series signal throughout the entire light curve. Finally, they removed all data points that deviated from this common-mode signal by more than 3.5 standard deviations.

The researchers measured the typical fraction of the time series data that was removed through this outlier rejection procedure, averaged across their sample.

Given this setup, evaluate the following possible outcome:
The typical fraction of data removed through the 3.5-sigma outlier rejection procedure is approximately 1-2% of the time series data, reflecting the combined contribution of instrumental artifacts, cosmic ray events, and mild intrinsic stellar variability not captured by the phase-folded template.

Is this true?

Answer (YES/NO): NO